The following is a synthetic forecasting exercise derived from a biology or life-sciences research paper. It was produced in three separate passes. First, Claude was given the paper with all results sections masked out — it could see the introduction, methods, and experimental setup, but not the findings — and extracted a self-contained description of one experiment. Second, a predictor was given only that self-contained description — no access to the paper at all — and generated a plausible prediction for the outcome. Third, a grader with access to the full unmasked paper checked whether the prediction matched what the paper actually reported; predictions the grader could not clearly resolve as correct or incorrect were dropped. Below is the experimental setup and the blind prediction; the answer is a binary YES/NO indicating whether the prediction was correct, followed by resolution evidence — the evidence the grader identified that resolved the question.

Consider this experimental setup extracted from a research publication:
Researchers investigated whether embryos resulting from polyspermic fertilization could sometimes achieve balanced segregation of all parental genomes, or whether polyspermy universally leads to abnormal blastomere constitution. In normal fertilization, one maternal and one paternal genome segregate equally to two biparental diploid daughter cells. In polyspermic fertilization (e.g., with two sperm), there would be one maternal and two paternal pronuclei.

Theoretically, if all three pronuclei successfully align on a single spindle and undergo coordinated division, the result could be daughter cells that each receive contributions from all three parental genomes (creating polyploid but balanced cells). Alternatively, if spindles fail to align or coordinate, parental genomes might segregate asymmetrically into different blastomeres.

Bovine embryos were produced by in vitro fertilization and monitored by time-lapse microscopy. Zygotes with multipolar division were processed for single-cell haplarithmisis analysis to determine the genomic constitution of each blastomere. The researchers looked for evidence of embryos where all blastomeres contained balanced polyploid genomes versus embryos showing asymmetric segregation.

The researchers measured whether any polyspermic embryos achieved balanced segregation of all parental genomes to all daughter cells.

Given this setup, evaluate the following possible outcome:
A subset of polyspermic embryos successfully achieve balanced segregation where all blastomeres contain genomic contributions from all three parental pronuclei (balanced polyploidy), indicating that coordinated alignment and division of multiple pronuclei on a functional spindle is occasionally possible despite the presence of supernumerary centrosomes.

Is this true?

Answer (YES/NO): NO